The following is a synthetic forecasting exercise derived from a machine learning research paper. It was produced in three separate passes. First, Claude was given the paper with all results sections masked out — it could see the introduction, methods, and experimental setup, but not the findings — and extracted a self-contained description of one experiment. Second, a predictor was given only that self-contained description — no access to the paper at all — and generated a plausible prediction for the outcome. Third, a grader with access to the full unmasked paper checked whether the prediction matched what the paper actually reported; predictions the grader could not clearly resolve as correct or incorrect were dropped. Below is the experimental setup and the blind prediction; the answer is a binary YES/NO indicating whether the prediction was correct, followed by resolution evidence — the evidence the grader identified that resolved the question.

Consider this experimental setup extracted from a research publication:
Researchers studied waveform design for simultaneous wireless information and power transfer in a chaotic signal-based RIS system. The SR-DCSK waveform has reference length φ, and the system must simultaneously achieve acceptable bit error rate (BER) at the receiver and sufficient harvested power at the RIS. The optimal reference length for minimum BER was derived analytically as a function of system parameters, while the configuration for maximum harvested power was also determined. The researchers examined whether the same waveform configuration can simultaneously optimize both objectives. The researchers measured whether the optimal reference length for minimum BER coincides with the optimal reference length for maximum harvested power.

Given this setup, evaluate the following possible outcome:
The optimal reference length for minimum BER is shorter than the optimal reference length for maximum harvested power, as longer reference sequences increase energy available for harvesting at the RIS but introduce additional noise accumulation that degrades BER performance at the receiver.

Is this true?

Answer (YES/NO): NO